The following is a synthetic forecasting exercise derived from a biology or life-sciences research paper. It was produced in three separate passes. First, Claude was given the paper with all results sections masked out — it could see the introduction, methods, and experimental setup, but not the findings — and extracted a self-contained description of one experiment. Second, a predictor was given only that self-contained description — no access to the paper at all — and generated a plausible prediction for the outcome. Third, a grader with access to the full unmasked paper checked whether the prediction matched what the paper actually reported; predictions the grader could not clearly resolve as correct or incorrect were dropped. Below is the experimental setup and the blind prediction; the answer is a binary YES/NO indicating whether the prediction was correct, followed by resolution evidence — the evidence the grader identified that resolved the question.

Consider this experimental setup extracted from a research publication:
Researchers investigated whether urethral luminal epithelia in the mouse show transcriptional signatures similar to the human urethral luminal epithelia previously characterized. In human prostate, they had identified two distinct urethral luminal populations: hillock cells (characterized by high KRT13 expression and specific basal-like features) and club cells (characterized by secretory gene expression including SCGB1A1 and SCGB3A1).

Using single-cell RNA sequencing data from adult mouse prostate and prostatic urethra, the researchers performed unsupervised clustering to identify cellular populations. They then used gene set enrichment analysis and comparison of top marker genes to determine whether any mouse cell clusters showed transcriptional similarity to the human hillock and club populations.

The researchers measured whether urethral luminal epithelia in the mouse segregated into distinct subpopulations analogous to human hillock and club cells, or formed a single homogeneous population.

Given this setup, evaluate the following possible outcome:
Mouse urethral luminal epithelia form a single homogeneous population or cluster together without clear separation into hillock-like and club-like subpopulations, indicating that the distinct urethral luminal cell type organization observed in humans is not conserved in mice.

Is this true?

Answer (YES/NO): YES